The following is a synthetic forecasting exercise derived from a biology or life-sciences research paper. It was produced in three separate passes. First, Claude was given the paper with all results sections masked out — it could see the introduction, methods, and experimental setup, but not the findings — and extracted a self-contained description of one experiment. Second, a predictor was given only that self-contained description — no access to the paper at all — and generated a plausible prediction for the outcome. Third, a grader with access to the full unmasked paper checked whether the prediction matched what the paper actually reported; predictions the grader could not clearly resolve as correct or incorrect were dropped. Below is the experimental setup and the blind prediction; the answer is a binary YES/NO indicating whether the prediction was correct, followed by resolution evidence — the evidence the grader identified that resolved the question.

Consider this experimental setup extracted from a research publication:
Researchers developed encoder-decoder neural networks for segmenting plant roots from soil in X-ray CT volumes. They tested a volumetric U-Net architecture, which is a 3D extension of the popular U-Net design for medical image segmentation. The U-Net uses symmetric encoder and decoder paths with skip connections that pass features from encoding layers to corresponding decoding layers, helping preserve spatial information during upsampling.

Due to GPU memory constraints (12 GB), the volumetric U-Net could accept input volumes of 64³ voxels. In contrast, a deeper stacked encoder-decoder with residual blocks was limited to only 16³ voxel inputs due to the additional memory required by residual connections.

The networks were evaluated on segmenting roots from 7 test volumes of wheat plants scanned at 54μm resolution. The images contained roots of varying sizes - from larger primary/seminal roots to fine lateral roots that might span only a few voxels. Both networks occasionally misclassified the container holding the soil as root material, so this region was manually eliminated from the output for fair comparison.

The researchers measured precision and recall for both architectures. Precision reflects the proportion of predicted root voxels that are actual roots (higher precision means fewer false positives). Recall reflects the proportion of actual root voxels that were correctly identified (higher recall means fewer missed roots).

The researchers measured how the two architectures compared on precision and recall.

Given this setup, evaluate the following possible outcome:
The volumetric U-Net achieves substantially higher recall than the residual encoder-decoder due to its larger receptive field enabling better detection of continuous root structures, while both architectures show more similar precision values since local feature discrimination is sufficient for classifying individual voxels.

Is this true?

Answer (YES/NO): NO